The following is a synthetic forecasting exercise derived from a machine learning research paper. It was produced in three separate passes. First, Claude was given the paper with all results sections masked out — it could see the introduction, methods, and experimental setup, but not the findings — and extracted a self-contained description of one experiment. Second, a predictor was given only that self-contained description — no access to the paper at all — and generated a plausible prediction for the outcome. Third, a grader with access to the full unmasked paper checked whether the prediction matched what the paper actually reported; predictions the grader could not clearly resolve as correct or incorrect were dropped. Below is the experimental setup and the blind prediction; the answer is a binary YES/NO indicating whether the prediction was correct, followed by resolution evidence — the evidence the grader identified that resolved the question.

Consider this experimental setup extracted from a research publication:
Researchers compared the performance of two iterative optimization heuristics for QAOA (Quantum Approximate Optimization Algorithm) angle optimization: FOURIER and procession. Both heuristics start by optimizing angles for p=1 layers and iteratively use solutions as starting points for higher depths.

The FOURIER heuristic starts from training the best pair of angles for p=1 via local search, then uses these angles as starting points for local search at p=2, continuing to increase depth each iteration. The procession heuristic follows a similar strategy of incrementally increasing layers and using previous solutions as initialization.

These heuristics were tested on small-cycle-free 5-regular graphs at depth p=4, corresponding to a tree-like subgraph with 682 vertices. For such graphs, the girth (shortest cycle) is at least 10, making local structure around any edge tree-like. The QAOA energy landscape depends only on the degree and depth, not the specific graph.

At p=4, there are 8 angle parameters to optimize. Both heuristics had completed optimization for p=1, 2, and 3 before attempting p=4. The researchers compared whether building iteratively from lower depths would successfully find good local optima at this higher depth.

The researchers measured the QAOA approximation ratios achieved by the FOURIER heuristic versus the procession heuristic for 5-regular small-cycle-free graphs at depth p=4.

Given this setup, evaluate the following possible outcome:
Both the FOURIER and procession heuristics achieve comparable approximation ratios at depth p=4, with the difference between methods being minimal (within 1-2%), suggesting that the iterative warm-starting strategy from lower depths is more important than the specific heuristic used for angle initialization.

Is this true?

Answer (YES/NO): YES